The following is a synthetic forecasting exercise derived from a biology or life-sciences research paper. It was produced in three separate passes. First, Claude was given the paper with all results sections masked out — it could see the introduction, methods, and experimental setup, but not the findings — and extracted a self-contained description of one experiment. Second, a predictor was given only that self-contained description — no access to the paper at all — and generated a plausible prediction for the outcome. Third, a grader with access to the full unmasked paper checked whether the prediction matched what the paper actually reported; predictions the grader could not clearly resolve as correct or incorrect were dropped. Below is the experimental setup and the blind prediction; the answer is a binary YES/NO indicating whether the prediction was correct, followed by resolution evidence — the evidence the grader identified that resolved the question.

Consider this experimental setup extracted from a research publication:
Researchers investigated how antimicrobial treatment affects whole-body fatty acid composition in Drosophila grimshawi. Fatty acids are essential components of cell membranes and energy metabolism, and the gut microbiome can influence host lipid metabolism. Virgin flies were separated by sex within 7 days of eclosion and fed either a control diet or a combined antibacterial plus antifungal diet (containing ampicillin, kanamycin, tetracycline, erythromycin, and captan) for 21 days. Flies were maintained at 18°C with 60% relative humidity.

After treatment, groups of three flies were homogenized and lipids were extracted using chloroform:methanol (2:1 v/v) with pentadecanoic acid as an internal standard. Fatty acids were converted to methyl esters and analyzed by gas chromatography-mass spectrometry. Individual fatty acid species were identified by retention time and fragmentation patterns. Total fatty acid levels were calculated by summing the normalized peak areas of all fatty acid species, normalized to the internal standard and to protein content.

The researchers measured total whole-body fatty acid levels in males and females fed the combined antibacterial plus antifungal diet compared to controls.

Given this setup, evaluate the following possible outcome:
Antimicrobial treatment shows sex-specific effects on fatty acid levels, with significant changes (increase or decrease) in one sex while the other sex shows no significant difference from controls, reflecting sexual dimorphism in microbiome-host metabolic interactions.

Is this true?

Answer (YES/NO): NO